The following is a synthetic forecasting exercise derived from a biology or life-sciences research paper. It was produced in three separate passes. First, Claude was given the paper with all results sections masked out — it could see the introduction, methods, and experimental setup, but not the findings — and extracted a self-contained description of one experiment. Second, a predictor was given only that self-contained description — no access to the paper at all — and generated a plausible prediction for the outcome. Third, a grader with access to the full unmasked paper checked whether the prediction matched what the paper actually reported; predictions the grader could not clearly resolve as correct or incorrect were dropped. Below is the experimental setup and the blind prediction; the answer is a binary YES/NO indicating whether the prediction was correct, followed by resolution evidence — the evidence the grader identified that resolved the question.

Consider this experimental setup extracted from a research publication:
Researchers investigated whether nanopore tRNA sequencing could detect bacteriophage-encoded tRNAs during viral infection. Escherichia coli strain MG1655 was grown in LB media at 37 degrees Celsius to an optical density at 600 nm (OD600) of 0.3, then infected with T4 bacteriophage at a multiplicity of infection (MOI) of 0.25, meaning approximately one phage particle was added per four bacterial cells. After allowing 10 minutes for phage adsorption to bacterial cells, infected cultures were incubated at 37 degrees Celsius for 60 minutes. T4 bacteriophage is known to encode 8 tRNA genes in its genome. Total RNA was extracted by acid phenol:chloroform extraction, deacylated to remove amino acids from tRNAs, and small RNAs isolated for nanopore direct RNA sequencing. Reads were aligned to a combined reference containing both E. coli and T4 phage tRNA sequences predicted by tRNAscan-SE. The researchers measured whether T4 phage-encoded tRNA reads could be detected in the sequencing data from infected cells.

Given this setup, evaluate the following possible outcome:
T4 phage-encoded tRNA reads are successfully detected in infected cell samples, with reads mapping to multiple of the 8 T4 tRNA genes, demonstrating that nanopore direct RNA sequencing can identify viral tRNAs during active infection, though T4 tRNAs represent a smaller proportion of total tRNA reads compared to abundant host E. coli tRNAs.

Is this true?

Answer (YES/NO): YES